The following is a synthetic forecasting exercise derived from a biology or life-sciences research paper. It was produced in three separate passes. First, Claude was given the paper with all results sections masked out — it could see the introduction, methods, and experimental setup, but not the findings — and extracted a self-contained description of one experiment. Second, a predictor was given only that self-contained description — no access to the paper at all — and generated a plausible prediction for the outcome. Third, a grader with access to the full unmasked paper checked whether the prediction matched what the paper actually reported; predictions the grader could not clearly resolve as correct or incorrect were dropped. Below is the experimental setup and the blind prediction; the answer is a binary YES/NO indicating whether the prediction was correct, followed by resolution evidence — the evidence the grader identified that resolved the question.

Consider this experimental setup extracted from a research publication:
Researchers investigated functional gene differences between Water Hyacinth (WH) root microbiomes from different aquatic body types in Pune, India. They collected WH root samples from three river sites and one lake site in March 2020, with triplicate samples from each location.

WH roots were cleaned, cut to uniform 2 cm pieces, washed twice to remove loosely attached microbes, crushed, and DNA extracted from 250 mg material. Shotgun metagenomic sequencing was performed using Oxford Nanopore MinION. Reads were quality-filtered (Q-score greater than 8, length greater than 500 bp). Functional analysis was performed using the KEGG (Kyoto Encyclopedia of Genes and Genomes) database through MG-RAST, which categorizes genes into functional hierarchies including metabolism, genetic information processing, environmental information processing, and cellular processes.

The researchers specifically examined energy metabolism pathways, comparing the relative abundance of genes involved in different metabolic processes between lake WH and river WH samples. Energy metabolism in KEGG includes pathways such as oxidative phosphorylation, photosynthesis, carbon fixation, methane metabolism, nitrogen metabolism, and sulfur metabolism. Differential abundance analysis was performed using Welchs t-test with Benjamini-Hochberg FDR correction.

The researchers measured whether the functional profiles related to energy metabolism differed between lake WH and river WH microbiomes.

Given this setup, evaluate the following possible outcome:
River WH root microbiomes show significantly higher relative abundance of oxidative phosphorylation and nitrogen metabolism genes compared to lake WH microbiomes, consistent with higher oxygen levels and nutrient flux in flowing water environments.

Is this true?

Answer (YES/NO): NO